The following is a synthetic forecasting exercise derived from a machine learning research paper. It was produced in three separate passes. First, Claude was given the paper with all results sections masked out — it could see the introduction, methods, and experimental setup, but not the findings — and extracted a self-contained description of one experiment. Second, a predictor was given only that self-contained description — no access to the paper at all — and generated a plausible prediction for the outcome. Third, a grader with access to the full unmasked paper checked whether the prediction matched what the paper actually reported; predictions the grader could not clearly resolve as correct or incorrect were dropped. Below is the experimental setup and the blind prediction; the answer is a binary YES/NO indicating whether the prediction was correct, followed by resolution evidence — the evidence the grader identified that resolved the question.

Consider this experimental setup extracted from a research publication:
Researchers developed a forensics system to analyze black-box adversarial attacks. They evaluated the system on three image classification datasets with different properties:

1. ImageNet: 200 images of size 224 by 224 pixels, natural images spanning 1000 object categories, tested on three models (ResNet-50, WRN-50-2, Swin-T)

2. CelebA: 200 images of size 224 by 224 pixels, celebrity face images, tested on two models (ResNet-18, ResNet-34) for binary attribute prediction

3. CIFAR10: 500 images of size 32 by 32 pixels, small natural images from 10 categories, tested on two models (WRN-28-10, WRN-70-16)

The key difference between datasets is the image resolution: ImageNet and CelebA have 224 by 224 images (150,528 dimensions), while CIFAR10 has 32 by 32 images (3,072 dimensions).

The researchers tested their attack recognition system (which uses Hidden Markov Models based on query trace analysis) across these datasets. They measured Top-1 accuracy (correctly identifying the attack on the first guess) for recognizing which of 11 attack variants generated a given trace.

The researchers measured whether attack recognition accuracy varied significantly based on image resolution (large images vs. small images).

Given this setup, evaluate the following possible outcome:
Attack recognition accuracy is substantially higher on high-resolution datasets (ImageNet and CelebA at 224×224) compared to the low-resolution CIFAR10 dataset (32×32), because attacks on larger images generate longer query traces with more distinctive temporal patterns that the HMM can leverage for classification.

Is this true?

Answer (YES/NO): NO